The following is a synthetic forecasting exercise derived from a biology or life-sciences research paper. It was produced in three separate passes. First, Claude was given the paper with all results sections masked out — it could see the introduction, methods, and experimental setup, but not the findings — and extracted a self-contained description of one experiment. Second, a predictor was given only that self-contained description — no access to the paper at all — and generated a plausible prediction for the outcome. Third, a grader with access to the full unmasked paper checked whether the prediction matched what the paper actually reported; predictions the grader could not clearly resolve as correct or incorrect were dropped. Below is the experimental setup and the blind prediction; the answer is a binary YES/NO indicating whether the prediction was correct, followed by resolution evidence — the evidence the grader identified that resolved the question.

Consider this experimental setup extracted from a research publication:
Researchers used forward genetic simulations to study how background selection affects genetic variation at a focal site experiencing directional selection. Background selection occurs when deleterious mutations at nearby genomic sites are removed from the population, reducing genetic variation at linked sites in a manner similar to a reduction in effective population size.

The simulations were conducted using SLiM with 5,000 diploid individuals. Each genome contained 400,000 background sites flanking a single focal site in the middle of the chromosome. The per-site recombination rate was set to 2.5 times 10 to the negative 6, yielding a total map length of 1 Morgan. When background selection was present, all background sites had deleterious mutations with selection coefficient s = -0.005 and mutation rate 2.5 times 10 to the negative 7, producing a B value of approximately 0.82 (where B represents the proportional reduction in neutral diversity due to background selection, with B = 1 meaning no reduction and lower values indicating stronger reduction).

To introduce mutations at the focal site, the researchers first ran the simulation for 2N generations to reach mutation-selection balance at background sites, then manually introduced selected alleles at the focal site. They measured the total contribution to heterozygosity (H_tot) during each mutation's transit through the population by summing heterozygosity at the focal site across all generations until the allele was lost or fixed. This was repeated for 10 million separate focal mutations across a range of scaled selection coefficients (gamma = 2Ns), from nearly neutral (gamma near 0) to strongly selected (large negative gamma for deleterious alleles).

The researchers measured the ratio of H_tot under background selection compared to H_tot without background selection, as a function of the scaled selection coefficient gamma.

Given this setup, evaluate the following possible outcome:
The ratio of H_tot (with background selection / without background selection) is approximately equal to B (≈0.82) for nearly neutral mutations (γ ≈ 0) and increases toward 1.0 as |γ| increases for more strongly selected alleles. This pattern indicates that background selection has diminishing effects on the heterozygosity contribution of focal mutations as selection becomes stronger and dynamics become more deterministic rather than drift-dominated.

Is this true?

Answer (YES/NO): NO